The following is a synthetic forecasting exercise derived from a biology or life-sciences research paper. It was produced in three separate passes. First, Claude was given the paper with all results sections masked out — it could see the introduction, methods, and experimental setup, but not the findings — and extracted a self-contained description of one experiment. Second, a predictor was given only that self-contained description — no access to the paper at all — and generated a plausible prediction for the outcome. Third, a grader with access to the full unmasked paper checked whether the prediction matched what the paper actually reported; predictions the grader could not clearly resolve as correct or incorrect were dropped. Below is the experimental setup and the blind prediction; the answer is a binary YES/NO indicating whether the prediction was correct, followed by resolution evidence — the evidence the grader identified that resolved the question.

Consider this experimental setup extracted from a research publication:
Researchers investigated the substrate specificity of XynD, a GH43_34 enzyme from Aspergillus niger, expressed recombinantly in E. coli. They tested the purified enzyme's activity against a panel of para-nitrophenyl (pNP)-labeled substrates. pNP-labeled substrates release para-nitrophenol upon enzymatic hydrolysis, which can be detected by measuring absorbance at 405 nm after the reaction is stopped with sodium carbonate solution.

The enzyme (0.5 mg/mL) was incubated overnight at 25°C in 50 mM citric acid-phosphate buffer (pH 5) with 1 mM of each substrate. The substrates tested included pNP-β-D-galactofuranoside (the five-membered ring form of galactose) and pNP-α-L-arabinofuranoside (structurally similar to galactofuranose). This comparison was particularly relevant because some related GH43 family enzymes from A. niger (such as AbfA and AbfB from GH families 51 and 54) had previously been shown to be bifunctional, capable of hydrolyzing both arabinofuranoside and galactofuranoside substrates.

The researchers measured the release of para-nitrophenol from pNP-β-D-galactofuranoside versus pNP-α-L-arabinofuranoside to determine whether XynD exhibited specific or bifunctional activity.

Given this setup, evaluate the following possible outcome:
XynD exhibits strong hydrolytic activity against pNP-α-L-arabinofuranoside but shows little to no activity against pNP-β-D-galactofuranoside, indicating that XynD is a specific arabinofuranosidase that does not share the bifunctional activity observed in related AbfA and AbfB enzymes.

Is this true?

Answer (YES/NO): NO